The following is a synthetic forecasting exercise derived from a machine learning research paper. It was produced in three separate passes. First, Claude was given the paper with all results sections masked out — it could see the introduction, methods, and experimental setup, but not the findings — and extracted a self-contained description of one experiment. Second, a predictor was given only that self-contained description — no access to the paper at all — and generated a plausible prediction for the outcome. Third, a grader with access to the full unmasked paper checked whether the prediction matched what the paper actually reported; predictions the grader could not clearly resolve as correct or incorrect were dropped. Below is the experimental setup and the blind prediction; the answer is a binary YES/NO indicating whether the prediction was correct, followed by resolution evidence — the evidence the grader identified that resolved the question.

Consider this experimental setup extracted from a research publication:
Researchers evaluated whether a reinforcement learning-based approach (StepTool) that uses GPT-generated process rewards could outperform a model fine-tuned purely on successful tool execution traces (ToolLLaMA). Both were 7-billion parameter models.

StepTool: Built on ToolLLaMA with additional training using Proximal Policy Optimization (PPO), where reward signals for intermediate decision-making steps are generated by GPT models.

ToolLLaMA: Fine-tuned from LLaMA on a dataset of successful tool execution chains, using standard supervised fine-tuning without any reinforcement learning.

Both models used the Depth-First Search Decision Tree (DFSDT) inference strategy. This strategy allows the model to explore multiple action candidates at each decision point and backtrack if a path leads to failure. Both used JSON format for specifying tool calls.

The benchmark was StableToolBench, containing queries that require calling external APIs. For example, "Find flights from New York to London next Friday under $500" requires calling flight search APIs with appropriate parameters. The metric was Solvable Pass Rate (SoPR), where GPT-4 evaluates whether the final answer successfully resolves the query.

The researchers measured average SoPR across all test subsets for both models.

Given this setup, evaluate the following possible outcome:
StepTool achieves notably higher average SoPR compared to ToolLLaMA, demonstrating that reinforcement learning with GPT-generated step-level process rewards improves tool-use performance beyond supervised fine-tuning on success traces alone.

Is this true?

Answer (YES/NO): NO